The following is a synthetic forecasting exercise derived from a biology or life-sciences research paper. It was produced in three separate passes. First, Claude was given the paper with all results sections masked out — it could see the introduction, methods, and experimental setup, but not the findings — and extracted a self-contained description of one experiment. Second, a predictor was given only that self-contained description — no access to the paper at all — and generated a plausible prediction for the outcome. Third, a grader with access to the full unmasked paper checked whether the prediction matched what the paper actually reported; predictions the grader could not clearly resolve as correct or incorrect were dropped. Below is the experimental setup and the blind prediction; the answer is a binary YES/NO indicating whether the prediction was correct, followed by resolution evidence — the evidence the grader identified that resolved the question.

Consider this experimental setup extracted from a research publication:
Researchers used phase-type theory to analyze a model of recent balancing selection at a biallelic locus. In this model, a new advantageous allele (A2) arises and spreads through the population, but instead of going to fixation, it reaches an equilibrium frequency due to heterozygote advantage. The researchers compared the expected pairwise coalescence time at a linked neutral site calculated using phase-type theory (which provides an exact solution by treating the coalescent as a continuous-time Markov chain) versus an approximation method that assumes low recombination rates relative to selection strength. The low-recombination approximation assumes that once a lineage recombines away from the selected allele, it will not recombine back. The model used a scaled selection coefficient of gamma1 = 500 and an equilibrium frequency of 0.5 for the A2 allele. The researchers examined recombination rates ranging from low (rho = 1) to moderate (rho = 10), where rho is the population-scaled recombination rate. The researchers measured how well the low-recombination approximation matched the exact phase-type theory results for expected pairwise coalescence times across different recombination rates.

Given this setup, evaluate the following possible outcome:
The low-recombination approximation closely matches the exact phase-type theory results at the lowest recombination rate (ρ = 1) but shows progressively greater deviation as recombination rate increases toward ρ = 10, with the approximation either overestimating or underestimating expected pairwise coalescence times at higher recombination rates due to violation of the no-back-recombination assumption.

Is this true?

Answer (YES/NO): YES